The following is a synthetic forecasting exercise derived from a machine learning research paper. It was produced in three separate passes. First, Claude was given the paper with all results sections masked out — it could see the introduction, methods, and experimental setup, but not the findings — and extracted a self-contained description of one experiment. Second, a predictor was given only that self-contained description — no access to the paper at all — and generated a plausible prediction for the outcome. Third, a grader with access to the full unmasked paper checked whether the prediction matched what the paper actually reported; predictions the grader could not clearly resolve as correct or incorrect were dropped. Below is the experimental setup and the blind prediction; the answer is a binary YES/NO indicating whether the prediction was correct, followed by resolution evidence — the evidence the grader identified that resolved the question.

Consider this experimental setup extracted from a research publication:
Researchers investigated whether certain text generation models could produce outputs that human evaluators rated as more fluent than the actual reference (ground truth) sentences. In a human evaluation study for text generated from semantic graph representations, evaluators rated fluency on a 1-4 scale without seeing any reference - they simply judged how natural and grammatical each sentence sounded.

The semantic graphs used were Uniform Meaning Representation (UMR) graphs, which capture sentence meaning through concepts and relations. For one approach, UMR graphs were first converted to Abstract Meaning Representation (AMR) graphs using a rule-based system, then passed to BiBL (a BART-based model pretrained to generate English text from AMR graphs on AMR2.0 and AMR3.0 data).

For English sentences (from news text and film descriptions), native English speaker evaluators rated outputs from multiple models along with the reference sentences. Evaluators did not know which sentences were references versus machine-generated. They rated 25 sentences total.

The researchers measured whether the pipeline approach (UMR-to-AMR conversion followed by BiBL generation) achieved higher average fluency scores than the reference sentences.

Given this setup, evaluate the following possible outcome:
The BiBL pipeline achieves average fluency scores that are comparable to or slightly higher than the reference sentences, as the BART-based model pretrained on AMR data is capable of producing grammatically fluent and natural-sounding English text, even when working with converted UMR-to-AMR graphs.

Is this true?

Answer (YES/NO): YES